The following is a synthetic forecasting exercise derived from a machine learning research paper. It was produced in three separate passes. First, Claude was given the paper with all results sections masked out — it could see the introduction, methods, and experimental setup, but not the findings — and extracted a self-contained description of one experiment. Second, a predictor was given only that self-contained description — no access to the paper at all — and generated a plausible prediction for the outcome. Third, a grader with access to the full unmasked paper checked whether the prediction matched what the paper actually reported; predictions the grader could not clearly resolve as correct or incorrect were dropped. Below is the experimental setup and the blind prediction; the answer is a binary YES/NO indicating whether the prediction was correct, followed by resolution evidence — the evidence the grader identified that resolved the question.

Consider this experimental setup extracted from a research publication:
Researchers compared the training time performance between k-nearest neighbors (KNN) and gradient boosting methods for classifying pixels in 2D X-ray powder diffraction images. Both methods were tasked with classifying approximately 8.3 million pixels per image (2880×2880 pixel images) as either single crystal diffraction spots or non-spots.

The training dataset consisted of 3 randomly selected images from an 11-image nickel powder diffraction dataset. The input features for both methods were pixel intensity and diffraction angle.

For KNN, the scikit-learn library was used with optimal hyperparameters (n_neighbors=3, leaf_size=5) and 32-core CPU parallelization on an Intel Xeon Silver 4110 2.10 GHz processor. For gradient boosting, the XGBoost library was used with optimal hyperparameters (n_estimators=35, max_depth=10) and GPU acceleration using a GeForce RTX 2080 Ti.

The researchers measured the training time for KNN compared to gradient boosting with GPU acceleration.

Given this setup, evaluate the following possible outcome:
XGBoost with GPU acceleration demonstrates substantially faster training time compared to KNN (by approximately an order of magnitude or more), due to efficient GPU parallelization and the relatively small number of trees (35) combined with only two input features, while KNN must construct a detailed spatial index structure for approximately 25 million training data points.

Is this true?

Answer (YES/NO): YES